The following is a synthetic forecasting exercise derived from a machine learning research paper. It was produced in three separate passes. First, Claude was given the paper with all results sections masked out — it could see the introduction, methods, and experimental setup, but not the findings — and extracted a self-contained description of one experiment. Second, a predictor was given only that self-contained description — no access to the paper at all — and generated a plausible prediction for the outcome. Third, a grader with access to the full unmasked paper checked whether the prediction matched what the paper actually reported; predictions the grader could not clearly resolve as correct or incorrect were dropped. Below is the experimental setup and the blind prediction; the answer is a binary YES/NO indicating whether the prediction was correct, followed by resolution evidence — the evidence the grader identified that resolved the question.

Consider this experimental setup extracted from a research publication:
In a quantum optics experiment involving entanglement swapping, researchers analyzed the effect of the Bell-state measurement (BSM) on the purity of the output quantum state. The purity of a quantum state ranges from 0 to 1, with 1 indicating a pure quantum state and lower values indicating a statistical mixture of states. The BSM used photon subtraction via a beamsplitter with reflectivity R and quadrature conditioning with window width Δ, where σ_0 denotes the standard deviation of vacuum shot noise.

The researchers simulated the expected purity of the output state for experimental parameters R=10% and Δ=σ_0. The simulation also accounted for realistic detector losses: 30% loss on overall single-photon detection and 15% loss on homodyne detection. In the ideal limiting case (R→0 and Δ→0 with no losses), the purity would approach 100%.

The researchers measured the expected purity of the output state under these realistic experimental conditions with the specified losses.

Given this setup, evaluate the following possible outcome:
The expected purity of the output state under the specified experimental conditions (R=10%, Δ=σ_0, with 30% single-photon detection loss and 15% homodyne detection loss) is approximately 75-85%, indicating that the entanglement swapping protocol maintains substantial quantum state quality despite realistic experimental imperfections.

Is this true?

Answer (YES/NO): YES